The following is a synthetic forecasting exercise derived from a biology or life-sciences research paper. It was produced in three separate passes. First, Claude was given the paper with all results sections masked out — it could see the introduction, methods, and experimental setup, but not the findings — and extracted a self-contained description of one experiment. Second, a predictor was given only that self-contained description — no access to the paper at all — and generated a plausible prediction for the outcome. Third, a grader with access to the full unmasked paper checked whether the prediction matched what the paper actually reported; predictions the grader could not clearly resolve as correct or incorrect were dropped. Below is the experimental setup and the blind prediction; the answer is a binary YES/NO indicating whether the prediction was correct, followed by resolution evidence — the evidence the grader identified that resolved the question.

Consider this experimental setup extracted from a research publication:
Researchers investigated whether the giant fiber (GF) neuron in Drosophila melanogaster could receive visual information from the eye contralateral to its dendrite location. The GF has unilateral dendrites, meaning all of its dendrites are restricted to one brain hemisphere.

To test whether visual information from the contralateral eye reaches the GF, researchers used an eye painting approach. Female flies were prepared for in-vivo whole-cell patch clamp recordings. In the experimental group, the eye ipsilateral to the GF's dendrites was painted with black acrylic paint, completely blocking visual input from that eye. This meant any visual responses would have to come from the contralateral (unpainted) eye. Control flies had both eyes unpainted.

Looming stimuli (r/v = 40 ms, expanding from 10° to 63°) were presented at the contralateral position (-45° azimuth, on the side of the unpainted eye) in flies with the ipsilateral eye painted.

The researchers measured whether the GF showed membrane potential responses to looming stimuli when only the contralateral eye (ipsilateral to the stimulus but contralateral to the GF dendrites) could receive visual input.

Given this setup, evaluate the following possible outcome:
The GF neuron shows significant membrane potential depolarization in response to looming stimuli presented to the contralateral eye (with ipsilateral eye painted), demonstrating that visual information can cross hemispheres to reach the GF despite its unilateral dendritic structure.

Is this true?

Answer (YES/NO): YES